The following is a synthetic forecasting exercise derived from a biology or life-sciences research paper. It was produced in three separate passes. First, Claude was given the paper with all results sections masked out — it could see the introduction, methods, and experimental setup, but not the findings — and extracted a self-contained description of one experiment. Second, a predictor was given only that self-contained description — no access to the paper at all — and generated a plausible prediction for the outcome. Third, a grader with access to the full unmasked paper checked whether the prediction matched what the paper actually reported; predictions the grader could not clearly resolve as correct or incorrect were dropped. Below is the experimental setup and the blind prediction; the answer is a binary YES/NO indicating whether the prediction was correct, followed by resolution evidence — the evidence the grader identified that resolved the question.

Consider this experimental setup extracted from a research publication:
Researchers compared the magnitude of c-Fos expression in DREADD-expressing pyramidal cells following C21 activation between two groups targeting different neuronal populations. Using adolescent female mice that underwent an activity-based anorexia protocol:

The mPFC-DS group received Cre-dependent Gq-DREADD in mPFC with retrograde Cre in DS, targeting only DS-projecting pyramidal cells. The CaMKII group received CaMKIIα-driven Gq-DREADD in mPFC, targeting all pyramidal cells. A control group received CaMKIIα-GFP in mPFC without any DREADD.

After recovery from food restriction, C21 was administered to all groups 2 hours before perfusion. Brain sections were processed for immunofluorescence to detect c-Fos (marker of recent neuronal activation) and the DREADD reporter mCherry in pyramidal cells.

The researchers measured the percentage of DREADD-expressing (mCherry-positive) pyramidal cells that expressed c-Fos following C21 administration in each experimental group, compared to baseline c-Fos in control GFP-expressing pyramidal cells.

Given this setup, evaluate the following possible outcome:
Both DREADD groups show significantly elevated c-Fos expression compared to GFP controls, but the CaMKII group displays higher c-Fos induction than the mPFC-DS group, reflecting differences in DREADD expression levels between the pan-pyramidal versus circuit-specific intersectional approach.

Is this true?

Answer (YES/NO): NO